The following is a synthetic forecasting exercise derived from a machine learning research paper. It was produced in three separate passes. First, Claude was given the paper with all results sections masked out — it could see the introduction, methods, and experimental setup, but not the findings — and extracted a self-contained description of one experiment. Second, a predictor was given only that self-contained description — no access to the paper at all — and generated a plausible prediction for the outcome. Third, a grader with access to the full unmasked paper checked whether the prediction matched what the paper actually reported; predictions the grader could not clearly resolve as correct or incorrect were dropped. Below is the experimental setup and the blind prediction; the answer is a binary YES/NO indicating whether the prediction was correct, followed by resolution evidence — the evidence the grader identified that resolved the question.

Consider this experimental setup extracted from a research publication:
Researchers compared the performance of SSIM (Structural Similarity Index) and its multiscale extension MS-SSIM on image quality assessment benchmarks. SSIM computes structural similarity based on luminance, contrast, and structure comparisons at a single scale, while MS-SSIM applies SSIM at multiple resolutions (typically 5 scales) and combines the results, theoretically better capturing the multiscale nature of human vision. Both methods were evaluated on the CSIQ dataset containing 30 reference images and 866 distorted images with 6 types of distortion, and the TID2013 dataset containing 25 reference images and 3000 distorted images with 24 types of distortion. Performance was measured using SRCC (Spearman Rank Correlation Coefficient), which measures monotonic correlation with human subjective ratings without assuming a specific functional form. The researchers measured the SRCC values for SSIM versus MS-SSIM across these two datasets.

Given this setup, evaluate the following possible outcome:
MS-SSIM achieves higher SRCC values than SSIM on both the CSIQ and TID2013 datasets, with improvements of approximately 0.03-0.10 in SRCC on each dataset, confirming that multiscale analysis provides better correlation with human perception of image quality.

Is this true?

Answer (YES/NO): NO